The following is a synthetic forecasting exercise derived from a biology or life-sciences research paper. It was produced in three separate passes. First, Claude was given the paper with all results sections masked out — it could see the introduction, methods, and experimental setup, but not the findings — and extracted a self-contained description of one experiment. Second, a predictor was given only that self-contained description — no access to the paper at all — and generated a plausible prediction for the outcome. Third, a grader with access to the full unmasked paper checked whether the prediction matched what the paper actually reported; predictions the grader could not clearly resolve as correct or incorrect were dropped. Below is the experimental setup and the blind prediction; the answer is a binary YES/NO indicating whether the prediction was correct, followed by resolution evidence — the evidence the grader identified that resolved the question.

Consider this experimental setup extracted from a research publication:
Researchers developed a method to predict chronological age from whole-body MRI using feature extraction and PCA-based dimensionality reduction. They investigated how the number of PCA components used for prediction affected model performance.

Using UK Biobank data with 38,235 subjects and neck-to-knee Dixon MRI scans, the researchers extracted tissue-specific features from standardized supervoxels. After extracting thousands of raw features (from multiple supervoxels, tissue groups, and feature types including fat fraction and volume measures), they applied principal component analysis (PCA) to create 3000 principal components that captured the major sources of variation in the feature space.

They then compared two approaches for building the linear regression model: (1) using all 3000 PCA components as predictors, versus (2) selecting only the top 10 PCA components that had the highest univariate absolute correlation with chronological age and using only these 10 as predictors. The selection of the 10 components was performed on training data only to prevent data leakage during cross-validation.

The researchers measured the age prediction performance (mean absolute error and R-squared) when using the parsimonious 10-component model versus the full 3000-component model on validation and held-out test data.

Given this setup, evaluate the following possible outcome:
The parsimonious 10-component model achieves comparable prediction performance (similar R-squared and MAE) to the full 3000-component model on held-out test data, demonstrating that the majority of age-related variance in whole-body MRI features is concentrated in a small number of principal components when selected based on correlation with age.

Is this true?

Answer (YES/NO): NO